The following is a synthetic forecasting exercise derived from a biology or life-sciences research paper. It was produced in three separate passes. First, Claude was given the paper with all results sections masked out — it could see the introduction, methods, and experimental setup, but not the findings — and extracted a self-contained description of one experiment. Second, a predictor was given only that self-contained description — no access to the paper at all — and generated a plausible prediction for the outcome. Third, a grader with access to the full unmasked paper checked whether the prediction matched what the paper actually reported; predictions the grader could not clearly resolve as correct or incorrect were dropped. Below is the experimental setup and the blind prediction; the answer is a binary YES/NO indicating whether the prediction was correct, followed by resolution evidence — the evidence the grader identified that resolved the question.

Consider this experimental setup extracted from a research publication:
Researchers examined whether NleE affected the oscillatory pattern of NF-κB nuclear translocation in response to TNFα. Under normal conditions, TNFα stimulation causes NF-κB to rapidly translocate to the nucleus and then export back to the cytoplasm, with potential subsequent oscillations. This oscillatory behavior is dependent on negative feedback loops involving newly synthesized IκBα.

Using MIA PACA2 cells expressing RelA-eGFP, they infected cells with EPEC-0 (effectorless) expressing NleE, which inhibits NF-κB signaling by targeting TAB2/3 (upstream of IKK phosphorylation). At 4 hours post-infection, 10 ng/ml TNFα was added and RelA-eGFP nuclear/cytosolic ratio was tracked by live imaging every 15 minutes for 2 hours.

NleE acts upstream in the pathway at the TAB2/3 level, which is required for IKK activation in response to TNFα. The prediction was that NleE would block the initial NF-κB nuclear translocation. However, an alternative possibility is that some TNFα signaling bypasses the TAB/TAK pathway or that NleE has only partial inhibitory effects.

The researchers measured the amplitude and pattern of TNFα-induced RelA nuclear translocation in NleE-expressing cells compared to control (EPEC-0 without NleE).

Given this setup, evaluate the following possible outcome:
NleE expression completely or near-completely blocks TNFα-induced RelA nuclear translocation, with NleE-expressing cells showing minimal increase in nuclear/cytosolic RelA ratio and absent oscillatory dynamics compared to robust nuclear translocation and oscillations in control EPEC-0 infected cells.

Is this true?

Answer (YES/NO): NO